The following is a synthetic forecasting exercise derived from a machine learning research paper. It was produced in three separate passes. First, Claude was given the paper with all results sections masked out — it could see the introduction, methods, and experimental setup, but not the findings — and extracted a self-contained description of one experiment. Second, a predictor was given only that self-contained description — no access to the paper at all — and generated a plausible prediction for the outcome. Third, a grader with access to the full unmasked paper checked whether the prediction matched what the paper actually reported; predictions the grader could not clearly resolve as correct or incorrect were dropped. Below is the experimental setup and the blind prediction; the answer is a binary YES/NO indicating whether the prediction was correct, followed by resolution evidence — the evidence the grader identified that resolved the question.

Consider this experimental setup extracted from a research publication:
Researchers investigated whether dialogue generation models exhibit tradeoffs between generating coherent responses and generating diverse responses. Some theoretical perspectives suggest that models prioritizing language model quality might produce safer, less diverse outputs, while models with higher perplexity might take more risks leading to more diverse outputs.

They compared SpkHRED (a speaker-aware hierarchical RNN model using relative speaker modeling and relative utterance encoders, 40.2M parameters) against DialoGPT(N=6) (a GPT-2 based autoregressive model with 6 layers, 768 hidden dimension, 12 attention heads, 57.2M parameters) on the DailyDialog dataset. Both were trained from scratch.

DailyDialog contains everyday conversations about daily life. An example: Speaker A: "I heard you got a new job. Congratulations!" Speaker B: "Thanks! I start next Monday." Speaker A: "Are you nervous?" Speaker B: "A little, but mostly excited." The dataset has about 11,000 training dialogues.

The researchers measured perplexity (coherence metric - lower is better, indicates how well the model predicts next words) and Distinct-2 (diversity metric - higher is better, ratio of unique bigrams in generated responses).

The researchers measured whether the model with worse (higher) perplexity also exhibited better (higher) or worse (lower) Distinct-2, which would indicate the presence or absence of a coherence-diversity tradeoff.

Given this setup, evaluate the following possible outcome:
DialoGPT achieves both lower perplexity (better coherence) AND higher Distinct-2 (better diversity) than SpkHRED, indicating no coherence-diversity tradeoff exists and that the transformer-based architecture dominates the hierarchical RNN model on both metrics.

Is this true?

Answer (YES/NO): YES